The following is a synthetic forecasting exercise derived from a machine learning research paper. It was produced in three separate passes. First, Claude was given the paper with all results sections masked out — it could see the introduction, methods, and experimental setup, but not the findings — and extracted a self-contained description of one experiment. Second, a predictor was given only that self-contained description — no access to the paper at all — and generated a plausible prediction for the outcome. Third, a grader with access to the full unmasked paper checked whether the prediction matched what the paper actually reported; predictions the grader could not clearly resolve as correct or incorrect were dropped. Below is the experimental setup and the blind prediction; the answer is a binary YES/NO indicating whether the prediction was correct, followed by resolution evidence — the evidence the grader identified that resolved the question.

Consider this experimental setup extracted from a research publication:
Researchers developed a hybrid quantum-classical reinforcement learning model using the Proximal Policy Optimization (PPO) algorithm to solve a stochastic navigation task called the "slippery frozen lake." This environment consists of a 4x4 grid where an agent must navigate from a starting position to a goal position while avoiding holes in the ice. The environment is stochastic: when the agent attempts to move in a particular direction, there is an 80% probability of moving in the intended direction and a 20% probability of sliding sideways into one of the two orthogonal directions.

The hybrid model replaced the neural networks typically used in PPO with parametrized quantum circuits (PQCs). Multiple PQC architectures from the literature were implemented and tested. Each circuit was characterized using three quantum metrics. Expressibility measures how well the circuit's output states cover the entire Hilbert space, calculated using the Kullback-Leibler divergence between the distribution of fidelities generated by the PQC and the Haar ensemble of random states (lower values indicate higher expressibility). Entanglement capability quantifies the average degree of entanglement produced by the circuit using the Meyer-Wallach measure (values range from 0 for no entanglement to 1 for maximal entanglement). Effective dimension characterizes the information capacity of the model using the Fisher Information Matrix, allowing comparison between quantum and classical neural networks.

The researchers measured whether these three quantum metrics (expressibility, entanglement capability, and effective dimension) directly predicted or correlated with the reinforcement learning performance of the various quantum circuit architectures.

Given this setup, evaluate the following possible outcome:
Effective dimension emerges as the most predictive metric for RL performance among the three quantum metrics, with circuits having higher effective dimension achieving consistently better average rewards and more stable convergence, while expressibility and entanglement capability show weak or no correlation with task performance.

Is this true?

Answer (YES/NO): NO